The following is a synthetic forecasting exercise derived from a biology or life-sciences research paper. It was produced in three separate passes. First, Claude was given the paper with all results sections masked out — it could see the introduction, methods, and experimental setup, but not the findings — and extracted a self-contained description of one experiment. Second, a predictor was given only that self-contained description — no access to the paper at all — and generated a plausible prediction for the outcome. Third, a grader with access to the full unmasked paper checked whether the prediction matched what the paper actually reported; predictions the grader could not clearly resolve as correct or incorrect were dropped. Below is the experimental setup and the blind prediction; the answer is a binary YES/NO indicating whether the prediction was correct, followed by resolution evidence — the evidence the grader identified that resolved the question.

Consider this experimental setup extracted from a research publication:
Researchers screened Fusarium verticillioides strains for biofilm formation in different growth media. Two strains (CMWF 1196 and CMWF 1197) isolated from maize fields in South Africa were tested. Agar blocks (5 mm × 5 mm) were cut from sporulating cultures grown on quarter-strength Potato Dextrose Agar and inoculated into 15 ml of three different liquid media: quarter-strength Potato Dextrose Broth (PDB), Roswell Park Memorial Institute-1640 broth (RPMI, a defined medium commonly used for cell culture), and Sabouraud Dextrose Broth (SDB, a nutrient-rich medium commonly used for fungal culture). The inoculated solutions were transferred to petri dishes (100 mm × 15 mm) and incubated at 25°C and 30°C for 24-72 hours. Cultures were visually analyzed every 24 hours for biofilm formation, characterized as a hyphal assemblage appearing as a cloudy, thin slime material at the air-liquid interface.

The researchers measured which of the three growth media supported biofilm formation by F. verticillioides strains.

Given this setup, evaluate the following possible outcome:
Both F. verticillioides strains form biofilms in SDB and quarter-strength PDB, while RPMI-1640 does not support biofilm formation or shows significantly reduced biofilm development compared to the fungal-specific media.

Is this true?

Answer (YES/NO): NO